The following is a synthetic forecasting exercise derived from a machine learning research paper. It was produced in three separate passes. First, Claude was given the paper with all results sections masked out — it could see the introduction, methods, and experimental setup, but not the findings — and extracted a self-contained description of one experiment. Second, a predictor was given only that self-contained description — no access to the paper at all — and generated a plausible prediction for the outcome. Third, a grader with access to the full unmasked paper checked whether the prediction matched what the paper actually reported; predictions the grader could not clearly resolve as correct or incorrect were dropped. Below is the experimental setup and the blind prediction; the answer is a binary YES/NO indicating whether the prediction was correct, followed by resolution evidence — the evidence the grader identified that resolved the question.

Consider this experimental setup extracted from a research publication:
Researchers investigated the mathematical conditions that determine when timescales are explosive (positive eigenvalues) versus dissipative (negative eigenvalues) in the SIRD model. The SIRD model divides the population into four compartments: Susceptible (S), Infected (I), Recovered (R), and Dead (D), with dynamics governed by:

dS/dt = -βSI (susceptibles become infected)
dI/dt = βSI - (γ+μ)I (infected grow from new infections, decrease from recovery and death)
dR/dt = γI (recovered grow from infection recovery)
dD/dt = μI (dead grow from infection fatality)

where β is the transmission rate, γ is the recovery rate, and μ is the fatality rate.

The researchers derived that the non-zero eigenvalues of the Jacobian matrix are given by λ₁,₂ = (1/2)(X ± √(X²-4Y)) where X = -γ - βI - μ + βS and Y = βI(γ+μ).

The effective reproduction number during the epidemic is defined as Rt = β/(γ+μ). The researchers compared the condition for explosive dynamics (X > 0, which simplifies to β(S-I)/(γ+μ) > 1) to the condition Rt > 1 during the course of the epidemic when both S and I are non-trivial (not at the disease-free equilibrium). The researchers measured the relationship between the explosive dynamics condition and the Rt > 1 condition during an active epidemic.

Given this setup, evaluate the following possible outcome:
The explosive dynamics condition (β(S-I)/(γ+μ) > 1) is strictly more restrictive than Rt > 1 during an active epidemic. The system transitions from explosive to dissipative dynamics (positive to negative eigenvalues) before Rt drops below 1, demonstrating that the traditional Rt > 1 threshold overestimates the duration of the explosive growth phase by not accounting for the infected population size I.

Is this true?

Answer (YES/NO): NO